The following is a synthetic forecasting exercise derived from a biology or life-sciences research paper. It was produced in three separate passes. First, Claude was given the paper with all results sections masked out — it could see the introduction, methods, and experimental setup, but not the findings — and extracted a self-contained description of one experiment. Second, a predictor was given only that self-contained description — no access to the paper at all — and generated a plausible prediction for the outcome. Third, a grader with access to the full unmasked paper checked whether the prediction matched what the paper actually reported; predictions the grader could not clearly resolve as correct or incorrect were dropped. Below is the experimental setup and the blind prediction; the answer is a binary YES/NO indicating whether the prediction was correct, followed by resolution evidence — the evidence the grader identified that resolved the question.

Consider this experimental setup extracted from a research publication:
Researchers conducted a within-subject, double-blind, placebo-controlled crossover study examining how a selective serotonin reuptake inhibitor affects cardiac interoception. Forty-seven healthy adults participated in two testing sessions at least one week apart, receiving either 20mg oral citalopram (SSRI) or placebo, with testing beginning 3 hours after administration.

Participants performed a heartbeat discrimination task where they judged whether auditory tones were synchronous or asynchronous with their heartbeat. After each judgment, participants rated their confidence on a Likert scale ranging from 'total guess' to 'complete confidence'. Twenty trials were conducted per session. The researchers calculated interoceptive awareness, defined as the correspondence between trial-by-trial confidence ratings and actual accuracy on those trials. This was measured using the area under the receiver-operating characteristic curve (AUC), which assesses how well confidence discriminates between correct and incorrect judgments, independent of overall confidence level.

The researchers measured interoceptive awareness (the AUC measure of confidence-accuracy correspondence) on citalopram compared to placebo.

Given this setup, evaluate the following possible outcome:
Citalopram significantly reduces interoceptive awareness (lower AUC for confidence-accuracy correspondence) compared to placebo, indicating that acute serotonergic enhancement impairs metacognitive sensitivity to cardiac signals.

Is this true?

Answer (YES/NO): NO